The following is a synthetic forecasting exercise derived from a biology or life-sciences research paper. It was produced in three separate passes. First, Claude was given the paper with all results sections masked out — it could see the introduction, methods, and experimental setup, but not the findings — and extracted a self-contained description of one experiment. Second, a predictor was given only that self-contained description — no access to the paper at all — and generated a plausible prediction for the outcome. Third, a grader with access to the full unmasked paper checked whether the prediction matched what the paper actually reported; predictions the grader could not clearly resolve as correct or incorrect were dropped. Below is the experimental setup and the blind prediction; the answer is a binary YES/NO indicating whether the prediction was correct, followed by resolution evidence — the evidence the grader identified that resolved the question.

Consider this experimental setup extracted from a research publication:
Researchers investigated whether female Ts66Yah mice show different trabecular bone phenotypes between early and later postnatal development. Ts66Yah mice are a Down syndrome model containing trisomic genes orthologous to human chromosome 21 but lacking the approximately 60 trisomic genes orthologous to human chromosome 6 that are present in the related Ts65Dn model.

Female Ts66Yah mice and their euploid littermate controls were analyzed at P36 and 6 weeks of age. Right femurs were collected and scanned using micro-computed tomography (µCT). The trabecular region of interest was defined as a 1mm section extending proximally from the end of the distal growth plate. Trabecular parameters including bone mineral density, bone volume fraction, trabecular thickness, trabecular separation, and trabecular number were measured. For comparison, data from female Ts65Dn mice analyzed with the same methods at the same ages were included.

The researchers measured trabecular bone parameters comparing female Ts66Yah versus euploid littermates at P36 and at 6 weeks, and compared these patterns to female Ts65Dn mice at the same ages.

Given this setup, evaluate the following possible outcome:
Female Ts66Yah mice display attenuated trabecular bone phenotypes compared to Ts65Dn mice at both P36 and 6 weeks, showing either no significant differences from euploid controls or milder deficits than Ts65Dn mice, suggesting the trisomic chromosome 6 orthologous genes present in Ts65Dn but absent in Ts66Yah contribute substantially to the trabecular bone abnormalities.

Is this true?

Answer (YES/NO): NO